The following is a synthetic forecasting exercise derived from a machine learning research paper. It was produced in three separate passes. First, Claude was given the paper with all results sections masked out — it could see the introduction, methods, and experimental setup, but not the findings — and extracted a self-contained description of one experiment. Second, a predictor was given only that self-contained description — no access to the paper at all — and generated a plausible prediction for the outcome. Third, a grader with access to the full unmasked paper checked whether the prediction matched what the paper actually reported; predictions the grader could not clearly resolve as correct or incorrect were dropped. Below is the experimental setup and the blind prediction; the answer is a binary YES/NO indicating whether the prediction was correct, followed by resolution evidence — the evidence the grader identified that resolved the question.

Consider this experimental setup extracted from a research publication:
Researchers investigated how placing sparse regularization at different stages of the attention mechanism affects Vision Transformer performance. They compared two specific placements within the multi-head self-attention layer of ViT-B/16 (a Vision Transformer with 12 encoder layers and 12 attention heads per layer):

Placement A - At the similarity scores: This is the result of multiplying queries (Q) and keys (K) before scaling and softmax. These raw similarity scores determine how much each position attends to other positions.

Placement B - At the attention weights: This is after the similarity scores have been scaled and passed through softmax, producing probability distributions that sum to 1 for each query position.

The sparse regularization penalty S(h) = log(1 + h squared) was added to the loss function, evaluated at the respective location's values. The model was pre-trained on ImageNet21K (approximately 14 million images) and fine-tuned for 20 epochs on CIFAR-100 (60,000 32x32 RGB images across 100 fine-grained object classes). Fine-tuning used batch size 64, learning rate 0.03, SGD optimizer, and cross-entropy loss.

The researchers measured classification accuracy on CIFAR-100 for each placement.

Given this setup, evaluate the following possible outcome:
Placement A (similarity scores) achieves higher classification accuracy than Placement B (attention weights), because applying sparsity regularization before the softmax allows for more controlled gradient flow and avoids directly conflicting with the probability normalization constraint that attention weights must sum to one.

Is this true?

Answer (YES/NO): NO